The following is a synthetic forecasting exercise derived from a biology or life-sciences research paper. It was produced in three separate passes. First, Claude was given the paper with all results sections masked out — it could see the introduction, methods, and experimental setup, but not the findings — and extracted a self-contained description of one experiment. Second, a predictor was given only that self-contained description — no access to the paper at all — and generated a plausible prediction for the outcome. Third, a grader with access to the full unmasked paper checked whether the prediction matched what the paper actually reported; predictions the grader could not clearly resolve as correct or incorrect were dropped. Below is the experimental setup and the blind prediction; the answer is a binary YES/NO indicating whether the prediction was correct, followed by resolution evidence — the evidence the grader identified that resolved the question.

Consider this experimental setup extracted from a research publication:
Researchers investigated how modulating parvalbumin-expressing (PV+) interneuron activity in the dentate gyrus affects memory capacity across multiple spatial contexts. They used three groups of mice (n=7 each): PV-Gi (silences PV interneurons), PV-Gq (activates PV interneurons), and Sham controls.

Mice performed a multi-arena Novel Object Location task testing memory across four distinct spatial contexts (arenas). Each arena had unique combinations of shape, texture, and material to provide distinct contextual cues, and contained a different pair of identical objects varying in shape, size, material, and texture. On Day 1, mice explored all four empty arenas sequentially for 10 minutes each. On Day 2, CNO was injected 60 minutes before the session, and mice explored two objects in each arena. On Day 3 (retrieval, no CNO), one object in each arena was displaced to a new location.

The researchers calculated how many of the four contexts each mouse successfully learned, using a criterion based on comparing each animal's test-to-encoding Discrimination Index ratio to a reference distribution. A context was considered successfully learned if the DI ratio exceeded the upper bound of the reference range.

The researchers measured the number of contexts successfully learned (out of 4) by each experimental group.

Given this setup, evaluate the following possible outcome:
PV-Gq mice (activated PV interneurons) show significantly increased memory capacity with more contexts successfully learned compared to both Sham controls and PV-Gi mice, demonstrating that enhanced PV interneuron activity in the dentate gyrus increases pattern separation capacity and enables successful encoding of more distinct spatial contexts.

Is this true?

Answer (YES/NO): NO